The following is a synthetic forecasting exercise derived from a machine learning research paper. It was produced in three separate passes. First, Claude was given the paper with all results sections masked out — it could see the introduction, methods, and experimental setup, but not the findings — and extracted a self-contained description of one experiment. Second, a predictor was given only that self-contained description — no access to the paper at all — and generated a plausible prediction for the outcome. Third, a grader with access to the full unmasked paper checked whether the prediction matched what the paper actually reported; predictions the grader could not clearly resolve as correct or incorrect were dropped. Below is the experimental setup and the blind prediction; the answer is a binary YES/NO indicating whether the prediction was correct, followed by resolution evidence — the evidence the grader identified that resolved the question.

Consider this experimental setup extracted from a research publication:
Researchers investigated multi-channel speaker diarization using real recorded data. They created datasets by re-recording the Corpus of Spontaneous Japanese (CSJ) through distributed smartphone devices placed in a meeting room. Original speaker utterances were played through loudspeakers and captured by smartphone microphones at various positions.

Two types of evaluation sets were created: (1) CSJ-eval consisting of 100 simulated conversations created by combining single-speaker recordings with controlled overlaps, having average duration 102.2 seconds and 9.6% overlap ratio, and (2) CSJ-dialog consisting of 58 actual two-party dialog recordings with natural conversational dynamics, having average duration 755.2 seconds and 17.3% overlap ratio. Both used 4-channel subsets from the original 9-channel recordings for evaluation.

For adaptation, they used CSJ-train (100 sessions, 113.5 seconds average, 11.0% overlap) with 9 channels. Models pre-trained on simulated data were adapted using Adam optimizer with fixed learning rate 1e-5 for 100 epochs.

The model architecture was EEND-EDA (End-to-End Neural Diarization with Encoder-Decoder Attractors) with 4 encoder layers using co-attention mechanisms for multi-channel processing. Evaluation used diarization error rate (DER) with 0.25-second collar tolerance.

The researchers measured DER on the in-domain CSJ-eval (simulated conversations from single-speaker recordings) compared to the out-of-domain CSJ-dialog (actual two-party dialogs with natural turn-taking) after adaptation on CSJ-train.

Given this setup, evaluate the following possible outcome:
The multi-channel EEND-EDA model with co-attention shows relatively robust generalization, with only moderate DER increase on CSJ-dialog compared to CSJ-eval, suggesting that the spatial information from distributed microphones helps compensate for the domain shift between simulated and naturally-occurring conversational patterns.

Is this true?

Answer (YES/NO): NO